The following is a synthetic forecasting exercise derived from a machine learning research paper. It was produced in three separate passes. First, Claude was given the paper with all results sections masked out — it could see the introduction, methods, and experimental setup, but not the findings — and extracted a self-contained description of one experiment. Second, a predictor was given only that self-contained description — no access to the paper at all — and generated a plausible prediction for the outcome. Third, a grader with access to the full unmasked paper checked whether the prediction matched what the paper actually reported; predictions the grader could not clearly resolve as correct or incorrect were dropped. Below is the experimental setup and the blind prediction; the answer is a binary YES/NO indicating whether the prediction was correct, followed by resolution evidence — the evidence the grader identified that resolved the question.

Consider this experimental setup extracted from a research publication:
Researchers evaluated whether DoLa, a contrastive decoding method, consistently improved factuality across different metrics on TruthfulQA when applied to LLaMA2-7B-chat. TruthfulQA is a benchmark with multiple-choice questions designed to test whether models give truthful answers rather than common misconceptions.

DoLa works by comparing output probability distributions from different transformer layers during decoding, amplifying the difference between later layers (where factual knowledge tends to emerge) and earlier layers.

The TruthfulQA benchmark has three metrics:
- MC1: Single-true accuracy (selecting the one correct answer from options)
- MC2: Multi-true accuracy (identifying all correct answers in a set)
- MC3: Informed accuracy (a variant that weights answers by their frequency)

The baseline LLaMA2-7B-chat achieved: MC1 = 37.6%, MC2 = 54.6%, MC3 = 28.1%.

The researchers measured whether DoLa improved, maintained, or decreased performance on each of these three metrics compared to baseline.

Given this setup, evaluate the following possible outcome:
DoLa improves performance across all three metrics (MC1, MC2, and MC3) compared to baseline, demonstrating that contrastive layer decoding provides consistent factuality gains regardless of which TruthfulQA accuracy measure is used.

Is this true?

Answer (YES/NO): NO